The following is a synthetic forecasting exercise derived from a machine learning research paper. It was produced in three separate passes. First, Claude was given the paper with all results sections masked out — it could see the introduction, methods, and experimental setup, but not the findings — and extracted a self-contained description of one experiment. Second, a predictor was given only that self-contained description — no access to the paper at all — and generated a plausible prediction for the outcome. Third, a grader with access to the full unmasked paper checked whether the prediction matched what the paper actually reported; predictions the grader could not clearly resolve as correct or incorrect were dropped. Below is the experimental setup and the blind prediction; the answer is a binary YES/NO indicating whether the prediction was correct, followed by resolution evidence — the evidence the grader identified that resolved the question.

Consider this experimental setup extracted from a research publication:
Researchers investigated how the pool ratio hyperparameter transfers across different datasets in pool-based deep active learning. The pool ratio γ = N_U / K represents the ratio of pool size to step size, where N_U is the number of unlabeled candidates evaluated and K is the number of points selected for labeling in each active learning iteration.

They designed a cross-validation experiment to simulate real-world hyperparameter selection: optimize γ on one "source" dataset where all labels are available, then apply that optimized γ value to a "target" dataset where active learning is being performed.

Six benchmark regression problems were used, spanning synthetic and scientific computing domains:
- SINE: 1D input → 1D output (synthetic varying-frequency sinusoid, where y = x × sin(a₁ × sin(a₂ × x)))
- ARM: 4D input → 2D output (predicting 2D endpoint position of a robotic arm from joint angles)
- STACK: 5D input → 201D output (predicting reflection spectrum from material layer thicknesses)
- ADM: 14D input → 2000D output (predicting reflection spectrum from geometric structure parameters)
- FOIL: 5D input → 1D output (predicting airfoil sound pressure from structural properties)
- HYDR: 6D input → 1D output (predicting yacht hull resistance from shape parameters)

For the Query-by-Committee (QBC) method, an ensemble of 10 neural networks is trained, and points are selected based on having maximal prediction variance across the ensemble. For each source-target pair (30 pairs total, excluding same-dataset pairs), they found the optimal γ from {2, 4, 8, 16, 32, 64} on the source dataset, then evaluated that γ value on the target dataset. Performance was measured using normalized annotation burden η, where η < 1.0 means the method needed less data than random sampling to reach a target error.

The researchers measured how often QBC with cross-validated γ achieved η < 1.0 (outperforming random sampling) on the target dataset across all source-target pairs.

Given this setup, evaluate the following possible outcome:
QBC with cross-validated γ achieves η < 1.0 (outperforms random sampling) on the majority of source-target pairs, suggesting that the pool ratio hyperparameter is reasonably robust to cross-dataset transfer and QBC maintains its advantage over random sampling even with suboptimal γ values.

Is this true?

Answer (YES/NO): NO